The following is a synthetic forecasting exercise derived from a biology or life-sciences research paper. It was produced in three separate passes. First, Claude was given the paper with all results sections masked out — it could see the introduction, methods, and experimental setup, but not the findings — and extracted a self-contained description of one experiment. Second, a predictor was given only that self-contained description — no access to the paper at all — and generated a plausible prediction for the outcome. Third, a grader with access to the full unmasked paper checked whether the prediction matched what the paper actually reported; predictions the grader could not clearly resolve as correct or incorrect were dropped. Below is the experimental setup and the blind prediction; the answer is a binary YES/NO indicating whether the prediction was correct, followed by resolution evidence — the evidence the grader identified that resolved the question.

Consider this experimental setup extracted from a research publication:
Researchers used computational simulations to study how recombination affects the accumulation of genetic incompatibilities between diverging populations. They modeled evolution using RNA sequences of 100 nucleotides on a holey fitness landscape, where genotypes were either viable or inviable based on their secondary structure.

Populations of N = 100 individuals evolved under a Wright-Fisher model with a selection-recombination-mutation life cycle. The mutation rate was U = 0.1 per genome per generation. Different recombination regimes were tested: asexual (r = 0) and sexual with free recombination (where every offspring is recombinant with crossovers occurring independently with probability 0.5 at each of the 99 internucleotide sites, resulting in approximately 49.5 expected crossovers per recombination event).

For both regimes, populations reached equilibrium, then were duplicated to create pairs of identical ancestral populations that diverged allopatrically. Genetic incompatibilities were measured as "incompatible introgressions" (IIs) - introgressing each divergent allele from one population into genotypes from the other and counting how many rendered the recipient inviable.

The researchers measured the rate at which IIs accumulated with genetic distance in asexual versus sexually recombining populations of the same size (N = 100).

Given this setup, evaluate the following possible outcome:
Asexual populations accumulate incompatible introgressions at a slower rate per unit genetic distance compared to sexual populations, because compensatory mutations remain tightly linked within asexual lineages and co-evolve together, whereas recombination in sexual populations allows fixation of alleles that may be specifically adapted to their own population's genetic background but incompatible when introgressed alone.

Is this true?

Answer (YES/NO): NO